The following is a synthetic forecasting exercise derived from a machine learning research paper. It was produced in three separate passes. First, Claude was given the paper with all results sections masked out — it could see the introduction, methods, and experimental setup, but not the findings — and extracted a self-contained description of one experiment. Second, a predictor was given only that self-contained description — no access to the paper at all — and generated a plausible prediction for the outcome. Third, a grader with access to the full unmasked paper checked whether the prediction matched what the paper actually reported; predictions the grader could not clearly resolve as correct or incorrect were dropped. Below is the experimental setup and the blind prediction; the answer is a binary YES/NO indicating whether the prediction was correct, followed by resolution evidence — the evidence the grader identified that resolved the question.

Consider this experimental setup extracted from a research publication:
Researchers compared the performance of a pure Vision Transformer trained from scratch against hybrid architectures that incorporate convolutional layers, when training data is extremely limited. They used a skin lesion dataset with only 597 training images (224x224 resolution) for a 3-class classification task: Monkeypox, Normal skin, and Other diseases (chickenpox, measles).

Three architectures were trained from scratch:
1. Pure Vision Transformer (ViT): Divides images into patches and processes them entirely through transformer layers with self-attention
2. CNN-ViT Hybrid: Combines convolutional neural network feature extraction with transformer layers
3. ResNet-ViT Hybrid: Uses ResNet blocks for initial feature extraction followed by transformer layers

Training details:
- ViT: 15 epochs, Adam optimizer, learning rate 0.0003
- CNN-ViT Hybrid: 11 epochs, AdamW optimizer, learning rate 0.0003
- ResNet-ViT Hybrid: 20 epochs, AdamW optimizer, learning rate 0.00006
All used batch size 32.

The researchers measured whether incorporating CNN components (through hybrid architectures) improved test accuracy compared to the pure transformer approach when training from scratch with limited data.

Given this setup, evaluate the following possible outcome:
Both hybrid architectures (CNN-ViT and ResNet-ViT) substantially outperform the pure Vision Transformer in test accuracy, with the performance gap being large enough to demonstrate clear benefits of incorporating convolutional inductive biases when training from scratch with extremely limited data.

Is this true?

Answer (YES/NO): NO